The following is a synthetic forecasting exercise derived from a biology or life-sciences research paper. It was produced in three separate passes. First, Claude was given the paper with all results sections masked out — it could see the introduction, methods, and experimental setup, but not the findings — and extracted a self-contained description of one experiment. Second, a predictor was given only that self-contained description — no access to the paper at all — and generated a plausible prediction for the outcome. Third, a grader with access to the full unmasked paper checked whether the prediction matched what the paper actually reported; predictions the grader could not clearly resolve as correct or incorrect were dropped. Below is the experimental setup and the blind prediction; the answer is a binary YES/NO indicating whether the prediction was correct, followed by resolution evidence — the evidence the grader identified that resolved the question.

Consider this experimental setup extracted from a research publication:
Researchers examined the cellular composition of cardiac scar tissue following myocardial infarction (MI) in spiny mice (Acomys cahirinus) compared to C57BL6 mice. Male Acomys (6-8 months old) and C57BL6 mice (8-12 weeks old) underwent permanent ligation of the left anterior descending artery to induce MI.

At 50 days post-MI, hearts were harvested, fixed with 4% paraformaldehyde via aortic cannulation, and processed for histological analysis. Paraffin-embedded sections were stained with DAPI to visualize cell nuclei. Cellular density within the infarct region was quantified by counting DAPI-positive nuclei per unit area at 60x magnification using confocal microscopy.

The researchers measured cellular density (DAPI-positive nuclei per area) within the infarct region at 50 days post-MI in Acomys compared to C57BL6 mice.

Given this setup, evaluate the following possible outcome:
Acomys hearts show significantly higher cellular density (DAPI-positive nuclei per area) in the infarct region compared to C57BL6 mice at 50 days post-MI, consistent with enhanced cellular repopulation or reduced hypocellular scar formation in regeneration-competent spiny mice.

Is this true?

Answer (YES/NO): YES